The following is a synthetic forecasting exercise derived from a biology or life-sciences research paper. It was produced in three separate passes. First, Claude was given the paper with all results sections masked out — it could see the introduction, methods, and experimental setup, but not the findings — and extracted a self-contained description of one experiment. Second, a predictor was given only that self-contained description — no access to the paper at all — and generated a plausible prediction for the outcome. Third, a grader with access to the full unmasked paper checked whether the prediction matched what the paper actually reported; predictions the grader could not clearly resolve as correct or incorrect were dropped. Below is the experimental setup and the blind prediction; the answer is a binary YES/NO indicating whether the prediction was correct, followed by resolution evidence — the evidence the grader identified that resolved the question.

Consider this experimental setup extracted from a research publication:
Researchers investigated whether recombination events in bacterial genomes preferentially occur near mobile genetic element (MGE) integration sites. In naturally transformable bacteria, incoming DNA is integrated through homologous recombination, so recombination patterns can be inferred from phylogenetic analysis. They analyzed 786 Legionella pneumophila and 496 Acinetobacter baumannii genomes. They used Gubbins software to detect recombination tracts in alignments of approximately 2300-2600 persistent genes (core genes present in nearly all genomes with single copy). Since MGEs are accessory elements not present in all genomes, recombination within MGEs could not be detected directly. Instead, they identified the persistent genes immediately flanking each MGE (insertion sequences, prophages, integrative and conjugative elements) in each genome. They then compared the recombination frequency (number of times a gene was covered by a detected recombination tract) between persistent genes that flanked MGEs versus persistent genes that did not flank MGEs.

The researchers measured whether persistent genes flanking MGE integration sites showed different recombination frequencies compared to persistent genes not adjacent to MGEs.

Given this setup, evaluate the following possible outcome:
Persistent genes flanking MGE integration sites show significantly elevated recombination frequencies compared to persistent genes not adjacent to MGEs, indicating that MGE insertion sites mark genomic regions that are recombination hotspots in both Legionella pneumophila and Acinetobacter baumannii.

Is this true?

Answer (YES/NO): NO